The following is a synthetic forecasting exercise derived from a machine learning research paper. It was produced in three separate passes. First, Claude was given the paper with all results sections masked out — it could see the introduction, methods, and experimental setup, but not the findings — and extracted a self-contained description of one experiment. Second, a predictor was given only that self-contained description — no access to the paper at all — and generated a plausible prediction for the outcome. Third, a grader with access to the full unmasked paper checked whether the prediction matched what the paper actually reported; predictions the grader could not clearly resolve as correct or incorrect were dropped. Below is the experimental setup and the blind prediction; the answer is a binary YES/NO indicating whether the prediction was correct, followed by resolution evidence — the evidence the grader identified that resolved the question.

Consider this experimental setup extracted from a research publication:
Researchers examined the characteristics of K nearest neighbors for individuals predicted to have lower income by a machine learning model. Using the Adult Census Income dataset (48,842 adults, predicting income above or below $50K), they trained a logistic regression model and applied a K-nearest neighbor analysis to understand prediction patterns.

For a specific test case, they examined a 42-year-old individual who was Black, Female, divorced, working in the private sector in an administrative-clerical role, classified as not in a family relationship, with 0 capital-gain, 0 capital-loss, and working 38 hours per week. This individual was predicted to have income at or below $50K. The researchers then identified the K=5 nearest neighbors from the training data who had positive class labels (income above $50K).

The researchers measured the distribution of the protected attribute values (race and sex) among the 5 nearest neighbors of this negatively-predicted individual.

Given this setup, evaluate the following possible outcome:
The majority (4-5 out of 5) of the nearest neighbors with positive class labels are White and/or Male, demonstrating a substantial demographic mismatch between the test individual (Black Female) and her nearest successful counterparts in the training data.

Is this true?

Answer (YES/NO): YES